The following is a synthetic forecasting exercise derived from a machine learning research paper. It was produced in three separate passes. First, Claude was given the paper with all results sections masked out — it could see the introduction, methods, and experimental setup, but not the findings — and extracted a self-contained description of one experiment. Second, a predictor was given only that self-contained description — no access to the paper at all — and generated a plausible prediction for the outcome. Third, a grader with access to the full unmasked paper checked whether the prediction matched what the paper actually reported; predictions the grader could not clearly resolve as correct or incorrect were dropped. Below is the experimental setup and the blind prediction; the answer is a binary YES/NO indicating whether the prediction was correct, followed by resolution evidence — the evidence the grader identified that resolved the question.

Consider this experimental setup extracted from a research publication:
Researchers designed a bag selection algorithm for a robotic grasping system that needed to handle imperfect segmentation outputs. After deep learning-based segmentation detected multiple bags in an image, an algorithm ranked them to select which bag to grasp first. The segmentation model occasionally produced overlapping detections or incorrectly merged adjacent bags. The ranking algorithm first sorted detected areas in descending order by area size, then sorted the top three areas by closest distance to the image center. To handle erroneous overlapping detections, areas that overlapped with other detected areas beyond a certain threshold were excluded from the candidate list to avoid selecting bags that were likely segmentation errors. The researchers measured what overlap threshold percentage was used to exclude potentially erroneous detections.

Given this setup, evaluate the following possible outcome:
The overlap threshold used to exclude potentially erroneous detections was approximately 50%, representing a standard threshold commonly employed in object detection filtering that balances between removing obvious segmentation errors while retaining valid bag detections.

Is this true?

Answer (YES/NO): NO